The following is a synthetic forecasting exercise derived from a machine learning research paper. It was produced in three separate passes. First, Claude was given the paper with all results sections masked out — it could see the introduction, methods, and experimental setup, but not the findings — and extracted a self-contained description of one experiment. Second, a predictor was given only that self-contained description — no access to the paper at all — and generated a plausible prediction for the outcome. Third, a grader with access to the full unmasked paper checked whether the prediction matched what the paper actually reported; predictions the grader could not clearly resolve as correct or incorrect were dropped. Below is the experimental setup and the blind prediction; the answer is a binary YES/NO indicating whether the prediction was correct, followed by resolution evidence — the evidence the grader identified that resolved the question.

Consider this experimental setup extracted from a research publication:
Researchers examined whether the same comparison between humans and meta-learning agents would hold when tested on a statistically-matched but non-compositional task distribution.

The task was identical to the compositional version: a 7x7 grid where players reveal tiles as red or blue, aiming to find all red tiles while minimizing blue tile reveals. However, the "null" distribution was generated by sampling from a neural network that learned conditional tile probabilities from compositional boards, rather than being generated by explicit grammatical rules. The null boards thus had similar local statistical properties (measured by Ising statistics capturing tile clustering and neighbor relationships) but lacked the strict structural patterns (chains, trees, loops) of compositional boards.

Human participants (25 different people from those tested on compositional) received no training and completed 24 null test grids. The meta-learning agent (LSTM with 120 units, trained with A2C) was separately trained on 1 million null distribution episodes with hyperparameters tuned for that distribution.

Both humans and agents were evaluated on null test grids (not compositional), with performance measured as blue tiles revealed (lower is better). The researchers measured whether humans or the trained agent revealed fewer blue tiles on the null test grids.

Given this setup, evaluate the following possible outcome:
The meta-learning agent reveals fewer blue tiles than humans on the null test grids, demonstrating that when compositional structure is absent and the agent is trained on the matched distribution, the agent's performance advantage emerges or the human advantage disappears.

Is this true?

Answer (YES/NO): NO